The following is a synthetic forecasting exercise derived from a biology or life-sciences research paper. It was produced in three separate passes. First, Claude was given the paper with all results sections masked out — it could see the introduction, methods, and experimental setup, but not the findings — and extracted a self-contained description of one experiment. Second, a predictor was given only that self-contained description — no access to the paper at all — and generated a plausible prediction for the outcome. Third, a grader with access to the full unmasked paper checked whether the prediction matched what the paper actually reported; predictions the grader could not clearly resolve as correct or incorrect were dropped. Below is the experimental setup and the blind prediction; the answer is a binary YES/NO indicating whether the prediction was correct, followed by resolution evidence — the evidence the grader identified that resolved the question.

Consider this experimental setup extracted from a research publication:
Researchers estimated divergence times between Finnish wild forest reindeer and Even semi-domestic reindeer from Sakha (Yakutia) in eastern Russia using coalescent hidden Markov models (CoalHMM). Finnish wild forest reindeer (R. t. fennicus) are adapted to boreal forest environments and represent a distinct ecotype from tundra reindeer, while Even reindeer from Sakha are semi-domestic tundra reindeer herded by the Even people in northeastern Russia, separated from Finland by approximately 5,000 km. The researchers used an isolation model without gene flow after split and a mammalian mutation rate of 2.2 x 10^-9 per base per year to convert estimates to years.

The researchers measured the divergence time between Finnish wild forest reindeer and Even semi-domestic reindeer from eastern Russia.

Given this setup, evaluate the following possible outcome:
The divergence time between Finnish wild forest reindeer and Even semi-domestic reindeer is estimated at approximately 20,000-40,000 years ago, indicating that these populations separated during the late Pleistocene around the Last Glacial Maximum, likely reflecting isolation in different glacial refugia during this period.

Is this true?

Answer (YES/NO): NO